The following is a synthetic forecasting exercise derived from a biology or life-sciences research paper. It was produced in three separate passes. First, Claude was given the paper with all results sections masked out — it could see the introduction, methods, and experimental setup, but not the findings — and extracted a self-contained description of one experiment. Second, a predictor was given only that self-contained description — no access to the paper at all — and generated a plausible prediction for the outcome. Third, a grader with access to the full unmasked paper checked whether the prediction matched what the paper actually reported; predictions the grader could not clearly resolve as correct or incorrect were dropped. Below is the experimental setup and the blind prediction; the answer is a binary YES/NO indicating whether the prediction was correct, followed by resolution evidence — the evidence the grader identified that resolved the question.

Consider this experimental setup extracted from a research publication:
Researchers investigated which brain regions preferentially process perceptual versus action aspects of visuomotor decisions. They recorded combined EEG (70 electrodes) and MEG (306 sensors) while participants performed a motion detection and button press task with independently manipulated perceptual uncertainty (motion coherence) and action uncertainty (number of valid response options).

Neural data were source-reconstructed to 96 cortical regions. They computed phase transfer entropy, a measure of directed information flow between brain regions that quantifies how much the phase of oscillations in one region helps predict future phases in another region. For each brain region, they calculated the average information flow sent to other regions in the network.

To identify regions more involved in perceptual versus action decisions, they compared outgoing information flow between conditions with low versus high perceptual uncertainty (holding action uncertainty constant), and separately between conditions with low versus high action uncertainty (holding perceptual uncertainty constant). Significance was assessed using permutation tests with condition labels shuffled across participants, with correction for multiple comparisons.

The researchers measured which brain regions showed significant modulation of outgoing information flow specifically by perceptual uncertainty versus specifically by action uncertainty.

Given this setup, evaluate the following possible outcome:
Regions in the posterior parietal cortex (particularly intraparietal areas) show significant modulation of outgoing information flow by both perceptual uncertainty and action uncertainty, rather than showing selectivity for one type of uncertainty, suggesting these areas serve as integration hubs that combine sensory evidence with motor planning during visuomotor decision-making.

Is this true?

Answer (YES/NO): NO